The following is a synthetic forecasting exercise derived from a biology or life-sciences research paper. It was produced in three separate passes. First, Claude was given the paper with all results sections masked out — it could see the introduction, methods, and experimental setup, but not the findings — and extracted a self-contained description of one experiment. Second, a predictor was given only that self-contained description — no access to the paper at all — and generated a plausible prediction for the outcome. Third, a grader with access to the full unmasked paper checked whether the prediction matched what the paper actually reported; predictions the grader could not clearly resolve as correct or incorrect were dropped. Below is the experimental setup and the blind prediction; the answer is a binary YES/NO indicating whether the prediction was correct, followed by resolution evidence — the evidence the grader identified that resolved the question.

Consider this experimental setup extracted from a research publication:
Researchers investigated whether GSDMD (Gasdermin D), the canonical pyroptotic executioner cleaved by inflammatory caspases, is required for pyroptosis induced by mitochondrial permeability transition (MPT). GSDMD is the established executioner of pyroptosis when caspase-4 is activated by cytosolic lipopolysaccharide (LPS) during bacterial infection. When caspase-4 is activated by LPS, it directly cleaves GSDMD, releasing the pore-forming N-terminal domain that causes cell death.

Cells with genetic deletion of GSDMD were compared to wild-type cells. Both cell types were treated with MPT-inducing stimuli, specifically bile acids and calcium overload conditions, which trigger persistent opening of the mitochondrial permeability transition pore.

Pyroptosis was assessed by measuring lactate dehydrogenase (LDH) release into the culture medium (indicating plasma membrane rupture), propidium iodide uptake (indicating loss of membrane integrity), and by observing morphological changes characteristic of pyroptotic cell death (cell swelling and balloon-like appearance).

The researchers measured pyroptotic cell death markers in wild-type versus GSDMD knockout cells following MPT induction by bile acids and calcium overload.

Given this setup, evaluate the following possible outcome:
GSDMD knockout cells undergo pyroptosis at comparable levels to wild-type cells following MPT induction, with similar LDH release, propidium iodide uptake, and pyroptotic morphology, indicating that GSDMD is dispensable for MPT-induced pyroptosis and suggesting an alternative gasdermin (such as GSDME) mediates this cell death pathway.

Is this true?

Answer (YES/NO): YES